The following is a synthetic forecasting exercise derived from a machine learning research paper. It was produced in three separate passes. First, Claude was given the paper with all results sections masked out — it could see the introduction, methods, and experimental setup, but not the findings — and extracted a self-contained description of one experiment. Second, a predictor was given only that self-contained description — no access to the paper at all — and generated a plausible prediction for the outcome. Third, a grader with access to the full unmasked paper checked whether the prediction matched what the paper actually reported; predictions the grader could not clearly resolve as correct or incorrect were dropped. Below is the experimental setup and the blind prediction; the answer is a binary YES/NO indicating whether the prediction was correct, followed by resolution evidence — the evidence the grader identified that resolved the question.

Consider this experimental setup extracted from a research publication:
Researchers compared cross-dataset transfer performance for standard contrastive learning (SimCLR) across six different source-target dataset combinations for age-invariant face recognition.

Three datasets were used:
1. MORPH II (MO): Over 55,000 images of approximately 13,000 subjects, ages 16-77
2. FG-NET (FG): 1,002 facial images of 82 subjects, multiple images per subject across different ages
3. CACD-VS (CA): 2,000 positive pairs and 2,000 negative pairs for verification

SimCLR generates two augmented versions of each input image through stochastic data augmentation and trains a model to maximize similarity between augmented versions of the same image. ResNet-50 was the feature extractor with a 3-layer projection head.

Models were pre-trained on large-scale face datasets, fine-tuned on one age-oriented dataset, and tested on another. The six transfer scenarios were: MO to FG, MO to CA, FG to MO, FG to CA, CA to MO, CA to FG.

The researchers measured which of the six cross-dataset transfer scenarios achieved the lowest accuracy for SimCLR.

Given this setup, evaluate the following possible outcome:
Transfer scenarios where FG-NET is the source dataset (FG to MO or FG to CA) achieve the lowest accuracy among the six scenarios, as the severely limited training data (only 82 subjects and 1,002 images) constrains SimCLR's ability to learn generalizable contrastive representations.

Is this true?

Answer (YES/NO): NO